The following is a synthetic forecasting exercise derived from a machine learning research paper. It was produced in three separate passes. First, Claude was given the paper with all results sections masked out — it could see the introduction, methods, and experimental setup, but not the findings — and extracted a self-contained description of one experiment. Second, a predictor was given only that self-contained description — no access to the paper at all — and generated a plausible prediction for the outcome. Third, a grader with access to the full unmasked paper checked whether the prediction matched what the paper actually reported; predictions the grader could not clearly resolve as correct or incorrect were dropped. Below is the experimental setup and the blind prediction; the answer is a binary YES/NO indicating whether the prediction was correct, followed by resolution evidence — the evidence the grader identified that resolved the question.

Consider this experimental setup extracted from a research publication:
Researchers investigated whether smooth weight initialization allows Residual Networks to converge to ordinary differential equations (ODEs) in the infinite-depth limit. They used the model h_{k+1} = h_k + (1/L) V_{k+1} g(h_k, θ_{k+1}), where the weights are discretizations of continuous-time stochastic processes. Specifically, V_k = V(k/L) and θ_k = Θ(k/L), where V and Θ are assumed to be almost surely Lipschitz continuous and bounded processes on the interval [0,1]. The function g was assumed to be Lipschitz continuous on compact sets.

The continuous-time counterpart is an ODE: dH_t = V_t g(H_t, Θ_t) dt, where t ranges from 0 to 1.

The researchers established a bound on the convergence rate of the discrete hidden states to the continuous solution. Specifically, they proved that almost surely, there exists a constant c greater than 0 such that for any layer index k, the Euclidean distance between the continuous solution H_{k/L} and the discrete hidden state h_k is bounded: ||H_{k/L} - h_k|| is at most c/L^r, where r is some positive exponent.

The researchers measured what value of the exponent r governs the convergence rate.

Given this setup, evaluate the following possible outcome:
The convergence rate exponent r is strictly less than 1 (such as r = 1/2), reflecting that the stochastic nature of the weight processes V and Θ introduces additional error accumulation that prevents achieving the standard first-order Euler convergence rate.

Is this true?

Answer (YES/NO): NO